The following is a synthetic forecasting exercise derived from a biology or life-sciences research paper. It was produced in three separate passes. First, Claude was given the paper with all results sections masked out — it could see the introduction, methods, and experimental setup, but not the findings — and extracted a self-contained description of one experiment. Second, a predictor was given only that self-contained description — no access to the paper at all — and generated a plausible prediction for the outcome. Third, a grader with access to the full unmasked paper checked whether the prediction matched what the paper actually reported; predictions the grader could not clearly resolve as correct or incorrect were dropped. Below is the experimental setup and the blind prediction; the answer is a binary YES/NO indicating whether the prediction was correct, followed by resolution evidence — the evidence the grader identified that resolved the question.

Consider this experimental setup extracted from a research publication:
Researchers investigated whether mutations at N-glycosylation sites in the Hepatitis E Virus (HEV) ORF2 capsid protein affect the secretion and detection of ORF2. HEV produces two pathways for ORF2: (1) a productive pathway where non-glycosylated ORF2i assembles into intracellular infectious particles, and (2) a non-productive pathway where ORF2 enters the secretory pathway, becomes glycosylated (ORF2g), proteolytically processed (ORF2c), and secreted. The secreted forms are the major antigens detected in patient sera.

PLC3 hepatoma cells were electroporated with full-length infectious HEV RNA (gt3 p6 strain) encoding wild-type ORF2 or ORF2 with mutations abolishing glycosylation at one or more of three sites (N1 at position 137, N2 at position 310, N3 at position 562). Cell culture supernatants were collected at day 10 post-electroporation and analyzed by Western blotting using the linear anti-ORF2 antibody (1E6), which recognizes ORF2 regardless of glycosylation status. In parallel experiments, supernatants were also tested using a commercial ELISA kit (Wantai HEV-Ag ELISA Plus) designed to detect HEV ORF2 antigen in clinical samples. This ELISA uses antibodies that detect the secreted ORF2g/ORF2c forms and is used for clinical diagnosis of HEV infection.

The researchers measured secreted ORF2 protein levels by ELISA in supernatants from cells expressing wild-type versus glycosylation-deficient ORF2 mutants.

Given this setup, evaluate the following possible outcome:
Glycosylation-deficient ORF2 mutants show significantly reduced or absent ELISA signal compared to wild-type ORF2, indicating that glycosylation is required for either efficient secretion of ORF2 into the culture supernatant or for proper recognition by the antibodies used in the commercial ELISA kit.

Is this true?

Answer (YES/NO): NO